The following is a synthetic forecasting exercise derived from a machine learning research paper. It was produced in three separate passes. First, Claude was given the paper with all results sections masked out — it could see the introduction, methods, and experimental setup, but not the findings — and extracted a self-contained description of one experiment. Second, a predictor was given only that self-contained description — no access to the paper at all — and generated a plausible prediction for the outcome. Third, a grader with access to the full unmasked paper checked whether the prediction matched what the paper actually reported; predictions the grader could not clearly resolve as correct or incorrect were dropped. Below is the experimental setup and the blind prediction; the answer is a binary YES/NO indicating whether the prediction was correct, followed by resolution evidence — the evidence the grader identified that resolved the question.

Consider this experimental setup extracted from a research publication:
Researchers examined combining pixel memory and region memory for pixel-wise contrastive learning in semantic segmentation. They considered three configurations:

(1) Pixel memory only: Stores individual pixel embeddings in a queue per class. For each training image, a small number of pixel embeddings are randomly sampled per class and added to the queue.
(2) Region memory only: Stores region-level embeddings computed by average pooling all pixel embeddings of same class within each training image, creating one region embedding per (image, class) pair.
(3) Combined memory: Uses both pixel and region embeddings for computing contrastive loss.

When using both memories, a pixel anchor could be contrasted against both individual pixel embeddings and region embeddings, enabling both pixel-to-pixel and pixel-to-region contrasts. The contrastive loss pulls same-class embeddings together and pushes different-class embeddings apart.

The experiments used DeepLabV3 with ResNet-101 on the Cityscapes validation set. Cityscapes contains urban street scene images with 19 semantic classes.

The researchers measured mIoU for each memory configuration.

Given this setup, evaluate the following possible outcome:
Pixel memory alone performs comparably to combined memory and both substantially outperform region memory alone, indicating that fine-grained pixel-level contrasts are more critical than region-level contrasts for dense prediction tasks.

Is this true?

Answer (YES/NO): NO